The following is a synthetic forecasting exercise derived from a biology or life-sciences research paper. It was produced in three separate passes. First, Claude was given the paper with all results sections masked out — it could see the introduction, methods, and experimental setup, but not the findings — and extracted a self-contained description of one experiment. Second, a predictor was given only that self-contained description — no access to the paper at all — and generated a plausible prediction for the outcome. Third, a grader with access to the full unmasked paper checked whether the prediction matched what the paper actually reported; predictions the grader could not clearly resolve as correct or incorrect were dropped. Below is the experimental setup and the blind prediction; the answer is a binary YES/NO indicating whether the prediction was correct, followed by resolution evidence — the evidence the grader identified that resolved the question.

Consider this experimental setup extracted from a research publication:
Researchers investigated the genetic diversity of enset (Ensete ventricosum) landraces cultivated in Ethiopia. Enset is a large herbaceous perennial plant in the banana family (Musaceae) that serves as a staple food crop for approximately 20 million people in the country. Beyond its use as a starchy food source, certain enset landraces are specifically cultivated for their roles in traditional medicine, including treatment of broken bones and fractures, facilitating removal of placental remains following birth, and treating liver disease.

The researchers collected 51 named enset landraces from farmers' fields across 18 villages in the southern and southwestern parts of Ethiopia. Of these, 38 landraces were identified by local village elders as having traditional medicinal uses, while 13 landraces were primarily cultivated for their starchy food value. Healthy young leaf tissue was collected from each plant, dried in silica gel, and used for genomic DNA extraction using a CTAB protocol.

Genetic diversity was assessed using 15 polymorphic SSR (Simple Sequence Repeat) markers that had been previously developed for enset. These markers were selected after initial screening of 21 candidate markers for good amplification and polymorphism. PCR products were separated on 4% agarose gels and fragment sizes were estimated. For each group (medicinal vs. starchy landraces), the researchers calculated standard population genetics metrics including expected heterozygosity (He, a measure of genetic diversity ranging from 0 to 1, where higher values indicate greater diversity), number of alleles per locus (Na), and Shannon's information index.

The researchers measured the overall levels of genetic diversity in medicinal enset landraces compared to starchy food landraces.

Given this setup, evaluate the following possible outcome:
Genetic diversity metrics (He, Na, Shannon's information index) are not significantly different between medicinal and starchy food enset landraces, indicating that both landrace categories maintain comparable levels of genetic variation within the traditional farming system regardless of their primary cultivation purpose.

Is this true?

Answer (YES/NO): YES